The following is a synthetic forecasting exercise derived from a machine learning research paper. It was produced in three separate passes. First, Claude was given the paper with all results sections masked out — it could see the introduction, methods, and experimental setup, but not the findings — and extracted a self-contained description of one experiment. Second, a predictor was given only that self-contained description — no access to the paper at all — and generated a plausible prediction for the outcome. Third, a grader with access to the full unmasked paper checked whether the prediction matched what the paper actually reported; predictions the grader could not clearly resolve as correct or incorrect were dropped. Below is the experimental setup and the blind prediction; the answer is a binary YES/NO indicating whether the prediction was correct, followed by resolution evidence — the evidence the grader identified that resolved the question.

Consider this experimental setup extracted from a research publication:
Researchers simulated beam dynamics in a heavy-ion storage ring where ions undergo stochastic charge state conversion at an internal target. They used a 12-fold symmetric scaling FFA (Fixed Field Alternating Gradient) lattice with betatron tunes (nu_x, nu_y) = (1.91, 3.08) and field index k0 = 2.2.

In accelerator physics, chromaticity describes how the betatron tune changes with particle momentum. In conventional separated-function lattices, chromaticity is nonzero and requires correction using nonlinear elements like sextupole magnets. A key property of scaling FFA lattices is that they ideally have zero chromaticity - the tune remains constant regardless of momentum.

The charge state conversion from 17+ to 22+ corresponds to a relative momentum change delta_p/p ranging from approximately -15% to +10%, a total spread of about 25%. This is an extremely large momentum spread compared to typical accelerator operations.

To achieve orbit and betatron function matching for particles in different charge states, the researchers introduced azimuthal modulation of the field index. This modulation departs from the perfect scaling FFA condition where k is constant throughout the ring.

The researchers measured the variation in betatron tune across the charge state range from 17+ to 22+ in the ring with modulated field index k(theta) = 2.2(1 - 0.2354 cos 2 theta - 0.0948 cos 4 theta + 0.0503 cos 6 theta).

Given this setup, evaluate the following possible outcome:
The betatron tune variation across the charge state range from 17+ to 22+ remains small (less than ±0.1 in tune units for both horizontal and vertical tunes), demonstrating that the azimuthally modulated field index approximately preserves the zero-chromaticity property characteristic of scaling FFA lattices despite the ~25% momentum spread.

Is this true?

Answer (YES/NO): YES